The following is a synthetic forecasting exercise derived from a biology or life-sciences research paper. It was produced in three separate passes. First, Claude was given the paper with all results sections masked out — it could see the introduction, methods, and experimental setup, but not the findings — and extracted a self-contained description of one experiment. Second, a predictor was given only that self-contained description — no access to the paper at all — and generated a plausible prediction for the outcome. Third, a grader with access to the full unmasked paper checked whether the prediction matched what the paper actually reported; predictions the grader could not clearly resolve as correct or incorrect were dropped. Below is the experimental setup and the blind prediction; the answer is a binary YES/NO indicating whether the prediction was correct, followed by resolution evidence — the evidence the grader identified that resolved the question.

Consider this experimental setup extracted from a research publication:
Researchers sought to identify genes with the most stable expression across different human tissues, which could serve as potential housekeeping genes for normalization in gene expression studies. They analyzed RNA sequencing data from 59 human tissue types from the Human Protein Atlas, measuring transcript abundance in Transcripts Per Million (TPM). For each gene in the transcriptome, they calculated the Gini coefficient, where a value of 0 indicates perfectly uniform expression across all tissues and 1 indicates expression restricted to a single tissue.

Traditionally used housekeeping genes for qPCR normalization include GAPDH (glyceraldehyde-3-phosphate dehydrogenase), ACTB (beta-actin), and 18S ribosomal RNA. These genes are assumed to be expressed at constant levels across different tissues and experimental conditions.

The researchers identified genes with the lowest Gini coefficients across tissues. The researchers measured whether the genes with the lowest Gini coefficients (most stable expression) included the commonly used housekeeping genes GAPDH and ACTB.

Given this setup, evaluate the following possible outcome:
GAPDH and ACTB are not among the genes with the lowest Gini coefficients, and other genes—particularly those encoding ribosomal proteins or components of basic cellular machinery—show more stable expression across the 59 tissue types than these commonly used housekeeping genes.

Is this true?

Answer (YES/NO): YES